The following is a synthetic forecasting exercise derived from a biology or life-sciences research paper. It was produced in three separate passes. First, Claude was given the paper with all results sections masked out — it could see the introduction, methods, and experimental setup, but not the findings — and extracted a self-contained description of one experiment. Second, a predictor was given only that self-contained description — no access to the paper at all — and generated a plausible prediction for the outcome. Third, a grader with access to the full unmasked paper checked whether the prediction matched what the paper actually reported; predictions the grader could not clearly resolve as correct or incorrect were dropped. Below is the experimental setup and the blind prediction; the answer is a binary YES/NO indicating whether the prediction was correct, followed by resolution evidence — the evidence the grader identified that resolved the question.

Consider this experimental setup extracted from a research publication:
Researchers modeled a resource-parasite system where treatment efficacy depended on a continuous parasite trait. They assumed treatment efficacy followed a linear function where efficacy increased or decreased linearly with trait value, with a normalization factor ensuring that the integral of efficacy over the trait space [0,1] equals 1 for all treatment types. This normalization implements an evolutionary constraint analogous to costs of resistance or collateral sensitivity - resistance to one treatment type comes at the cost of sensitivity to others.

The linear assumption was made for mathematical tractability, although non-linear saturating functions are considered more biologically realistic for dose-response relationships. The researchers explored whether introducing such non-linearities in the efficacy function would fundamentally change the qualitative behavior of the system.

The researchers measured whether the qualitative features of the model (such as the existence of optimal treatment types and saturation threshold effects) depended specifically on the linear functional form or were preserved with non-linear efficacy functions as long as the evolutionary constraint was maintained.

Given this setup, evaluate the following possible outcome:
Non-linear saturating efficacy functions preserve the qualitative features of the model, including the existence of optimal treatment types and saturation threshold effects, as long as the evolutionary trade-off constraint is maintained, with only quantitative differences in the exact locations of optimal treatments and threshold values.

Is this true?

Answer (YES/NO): YES